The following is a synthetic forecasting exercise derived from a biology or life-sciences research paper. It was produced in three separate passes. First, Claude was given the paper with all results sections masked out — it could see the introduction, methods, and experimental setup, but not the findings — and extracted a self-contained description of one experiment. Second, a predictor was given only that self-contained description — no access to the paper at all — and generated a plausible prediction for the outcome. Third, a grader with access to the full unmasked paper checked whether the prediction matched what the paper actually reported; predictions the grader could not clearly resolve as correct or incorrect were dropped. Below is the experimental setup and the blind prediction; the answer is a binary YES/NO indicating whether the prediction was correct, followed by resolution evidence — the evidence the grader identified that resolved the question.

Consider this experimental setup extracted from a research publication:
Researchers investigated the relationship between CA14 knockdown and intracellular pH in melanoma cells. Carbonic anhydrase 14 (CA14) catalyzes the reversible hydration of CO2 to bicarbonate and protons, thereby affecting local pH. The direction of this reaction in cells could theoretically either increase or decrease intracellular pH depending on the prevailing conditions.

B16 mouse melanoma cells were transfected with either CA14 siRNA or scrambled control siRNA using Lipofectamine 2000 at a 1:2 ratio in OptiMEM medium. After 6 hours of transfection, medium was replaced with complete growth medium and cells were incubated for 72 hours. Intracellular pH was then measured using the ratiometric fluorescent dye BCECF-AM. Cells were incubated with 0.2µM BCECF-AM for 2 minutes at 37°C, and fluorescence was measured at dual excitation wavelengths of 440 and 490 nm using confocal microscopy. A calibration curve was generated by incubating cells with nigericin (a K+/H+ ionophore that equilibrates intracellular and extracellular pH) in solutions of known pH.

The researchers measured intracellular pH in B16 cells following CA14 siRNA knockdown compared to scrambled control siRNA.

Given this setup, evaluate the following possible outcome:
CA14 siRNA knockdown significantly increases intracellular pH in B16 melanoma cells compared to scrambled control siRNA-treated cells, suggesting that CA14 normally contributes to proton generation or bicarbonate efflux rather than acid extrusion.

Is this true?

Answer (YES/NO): NO